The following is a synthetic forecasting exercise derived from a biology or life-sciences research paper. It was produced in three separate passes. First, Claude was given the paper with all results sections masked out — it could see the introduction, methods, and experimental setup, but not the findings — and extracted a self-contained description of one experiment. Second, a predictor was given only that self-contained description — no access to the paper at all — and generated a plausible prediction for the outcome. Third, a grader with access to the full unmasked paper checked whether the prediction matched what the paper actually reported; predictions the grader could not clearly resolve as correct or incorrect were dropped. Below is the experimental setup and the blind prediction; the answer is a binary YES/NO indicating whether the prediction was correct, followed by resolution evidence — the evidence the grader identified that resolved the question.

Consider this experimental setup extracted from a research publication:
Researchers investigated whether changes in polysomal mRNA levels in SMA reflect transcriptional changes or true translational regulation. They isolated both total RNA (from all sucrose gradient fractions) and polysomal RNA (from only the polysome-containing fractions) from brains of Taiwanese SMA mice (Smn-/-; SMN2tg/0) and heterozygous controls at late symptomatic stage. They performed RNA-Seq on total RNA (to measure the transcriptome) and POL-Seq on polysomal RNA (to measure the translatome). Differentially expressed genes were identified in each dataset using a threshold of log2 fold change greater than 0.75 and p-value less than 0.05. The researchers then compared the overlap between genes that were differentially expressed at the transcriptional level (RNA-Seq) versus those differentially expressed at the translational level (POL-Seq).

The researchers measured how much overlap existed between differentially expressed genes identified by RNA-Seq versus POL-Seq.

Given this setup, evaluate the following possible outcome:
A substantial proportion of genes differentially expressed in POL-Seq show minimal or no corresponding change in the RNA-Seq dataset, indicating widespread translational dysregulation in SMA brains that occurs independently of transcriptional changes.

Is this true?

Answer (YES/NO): YES